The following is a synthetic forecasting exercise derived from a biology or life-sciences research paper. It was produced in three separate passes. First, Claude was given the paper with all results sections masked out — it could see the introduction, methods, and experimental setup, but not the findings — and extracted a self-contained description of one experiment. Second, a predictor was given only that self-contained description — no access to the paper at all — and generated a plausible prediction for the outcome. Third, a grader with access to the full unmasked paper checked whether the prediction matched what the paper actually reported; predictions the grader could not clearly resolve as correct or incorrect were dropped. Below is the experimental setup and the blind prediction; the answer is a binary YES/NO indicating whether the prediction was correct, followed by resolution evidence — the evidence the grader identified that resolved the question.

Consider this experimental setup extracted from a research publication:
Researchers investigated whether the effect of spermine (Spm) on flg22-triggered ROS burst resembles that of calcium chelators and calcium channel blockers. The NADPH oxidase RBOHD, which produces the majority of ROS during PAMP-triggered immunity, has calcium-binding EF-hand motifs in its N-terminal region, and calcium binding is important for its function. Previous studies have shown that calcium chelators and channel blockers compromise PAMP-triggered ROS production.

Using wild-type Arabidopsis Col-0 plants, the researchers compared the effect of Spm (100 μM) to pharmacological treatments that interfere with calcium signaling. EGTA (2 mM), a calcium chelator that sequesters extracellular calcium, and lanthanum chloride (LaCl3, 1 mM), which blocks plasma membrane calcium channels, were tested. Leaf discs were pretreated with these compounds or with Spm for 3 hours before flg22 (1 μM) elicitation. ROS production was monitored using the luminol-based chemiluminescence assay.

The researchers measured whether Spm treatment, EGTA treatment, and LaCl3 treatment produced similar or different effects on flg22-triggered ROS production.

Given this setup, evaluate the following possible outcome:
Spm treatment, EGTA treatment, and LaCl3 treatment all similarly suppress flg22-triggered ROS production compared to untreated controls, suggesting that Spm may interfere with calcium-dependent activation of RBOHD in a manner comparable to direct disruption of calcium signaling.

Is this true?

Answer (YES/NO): YES